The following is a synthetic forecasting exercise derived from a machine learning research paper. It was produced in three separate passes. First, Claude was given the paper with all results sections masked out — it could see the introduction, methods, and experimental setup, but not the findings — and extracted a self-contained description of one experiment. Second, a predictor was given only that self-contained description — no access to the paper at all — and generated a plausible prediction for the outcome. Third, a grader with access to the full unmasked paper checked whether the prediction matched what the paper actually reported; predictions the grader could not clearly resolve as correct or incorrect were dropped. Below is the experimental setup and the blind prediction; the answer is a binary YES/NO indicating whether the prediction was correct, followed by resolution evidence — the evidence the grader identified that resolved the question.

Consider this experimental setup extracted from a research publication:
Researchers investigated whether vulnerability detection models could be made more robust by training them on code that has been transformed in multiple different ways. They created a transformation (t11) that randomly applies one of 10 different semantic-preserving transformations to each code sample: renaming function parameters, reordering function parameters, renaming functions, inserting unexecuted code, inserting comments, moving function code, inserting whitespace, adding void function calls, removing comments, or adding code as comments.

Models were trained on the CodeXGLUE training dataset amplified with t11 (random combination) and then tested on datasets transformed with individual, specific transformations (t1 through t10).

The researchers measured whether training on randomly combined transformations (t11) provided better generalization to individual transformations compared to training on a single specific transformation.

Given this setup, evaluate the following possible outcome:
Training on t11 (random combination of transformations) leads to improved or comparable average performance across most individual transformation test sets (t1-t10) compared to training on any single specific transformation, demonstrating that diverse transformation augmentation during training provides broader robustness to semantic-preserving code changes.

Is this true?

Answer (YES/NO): NO